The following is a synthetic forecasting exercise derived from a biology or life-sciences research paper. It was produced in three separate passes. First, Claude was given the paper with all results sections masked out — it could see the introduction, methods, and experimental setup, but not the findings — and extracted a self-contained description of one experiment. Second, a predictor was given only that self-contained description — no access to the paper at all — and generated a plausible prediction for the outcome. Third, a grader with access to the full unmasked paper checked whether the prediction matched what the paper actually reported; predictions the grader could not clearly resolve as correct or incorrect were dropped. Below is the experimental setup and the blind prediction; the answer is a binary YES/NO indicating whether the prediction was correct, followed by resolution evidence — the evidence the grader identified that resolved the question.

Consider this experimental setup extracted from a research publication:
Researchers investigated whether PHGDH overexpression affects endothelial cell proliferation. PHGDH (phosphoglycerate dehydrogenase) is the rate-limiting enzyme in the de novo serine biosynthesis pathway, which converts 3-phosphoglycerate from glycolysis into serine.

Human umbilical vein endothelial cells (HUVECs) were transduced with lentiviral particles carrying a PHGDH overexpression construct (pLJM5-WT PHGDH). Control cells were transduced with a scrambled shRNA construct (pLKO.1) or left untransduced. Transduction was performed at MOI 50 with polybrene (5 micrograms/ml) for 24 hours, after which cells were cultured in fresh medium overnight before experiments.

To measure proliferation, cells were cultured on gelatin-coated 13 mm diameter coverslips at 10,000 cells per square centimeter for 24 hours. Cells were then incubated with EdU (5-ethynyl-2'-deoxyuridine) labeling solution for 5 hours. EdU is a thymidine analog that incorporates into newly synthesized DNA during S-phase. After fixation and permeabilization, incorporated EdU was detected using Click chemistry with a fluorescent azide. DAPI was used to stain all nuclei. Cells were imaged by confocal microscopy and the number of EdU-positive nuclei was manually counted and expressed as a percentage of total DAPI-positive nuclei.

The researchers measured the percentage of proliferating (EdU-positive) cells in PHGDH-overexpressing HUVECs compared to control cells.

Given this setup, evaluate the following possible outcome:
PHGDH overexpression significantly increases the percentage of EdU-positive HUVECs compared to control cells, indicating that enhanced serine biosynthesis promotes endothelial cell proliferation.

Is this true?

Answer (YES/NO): NO